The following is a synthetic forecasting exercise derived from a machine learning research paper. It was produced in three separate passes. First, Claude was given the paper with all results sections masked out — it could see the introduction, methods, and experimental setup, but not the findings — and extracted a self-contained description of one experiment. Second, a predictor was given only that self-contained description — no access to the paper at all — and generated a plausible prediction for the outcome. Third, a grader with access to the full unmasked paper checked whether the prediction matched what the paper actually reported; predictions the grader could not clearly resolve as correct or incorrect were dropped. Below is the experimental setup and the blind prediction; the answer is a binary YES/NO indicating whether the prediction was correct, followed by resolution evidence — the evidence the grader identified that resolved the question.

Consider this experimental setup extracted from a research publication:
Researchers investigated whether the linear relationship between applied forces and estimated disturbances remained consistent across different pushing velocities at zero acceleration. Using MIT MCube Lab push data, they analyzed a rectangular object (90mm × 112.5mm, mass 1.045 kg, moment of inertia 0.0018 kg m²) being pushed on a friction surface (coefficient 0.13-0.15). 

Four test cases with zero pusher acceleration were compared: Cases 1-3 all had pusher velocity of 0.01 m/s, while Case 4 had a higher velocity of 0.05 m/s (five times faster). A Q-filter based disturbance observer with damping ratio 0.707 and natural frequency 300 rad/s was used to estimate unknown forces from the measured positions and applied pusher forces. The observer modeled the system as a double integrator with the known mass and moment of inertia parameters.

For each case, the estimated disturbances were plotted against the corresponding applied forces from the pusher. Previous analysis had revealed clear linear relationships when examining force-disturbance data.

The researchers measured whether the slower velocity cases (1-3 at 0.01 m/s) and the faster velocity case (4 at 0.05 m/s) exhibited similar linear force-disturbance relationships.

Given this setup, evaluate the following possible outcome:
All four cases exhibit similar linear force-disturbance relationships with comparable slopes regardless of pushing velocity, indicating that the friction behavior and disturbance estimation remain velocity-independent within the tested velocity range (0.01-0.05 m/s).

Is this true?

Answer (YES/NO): YES